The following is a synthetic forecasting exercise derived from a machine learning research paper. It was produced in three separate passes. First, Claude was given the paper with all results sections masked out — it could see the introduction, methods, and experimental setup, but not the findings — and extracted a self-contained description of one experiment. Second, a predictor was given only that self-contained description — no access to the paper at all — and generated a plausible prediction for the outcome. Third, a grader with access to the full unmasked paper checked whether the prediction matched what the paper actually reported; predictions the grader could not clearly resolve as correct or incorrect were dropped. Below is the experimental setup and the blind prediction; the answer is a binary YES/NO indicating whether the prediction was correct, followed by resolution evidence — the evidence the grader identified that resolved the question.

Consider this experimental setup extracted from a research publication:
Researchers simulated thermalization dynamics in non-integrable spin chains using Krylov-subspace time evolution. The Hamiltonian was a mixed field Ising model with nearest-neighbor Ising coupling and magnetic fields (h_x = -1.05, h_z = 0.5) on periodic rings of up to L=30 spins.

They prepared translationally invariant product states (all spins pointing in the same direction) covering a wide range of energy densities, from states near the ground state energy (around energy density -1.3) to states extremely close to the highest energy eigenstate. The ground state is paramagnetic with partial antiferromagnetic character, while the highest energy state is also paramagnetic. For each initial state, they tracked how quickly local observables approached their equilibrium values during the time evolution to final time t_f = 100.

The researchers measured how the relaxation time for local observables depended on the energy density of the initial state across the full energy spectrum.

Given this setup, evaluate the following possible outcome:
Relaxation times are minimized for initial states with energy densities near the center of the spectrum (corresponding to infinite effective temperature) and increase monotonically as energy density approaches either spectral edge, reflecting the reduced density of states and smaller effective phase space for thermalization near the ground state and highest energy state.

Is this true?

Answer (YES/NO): NO